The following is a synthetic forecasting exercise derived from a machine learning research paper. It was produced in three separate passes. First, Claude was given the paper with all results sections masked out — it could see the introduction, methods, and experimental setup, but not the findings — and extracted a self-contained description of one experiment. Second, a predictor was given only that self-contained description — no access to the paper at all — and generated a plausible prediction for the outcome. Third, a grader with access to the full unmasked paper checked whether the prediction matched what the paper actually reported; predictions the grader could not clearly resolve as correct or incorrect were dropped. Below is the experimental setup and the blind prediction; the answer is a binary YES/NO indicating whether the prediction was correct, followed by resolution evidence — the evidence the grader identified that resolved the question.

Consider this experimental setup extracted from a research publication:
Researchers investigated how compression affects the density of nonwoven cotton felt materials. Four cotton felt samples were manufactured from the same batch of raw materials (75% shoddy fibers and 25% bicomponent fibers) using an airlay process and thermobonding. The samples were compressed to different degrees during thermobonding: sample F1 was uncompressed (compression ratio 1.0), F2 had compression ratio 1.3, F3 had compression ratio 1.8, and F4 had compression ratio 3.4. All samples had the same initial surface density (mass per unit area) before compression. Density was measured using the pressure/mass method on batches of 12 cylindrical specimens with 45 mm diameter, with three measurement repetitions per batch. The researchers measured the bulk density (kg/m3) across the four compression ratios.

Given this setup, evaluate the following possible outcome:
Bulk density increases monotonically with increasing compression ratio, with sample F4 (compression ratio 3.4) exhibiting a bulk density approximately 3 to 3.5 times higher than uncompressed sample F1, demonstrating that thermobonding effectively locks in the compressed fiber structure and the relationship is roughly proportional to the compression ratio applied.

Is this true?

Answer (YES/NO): YES